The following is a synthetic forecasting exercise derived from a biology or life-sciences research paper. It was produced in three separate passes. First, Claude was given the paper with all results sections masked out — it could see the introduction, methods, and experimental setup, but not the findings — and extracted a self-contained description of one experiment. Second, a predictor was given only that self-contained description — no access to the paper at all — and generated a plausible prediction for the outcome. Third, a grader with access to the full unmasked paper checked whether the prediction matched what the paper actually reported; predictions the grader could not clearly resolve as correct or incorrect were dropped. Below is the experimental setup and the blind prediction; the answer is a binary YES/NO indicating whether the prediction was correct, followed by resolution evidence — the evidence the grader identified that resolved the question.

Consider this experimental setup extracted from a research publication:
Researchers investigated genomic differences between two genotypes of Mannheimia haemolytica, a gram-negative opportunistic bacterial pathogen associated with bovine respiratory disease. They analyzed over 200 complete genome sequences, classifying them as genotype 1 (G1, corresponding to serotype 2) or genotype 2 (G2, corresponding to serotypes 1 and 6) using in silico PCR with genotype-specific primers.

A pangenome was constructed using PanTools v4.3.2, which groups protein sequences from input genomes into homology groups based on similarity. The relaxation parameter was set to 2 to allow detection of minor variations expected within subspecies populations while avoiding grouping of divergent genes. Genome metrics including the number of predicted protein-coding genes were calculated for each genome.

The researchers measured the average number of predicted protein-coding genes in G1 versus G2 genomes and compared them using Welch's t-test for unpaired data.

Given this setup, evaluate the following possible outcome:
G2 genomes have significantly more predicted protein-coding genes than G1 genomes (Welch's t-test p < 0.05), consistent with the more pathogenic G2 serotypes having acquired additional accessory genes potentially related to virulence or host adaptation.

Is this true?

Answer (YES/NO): YES